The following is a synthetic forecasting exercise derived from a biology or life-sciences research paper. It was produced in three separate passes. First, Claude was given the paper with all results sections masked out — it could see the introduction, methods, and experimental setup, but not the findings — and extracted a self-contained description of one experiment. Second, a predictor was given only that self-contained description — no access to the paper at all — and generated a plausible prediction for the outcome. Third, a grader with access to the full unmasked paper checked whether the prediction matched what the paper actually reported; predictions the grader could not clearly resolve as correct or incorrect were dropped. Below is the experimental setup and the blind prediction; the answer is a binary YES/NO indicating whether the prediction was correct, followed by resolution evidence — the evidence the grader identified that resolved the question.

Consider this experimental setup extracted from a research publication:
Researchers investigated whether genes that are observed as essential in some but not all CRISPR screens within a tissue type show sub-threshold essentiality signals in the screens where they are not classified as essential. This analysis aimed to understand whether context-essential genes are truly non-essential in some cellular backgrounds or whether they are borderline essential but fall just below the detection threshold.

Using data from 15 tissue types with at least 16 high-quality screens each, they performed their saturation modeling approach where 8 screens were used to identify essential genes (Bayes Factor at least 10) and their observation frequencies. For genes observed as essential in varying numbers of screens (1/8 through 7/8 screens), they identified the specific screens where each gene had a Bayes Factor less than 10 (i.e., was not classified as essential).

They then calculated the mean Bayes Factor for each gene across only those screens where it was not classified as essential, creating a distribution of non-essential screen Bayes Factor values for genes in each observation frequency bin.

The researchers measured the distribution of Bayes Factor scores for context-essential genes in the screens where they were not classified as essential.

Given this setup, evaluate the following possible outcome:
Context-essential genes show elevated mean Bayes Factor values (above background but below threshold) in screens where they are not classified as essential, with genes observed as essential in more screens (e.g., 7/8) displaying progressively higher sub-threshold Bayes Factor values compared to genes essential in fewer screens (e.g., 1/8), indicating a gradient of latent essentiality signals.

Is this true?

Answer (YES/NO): YES